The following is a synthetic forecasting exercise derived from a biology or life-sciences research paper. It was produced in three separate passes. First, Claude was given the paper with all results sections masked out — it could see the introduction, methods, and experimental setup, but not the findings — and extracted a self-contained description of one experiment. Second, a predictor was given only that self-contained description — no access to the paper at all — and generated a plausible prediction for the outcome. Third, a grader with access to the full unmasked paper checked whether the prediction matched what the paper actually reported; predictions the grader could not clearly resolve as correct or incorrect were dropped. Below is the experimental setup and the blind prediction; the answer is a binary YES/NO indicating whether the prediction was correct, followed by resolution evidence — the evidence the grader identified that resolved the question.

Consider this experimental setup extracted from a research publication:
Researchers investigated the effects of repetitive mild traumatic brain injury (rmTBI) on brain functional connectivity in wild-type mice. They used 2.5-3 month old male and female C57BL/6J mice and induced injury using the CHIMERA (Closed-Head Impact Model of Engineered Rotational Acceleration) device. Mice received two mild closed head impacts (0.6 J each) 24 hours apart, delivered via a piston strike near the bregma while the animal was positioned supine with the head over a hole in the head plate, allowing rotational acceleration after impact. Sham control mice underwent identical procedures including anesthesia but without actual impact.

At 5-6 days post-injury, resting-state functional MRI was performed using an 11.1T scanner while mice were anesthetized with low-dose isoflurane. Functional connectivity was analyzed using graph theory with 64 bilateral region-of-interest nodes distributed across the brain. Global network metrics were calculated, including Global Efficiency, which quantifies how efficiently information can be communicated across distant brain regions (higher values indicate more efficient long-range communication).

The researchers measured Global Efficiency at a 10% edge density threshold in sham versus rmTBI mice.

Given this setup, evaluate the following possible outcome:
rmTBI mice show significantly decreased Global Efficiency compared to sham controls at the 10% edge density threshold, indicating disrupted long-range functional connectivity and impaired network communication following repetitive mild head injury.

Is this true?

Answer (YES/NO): NO